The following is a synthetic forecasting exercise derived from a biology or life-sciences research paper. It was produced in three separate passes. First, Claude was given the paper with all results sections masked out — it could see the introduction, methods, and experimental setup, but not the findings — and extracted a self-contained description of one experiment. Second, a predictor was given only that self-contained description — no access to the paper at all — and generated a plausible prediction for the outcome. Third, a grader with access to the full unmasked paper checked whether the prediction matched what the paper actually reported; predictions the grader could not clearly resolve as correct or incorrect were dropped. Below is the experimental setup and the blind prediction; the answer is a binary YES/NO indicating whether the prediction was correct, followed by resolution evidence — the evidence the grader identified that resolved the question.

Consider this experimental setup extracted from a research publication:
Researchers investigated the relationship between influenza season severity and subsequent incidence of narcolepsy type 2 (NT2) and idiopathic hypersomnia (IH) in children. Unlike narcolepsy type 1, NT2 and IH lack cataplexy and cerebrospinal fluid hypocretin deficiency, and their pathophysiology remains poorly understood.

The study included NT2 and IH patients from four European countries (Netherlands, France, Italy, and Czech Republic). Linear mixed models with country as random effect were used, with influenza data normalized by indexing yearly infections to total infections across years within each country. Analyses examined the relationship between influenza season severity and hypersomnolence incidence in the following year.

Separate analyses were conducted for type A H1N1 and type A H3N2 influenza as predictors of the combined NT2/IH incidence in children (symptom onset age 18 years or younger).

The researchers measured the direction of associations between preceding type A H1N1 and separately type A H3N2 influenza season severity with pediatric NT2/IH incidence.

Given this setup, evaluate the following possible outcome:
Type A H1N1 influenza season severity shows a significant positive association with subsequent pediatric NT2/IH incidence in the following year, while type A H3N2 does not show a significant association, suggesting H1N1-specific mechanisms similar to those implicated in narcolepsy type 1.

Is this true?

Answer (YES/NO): NO